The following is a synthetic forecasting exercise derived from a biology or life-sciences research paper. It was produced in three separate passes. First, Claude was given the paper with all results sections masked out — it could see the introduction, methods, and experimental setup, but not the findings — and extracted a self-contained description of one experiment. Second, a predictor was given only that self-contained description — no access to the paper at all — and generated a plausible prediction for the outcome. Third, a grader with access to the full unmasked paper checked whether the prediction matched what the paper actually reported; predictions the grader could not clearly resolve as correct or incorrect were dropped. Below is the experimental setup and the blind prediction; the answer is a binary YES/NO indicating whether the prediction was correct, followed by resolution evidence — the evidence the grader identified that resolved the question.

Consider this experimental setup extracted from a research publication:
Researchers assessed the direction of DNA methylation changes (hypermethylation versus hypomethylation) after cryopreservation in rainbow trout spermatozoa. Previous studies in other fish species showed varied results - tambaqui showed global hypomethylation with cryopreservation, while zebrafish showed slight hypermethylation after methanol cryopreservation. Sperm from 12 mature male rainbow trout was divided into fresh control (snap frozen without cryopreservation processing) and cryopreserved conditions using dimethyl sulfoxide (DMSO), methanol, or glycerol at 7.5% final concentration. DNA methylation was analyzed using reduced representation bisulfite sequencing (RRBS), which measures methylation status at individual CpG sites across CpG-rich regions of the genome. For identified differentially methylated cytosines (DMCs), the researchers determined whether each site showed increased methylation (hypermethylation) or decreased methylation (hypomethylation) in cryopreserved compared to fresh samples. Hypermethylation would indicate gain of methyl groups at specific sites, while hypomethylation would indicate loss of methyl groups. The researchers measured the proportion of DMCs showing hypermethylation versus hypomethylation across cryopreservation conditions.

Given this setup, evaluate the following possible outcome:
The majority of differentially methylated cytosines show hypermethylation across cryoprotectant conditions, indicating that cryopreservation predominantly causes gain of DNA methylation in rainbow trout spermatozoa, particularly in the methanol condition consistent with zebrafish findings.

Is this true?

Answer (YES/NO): NO